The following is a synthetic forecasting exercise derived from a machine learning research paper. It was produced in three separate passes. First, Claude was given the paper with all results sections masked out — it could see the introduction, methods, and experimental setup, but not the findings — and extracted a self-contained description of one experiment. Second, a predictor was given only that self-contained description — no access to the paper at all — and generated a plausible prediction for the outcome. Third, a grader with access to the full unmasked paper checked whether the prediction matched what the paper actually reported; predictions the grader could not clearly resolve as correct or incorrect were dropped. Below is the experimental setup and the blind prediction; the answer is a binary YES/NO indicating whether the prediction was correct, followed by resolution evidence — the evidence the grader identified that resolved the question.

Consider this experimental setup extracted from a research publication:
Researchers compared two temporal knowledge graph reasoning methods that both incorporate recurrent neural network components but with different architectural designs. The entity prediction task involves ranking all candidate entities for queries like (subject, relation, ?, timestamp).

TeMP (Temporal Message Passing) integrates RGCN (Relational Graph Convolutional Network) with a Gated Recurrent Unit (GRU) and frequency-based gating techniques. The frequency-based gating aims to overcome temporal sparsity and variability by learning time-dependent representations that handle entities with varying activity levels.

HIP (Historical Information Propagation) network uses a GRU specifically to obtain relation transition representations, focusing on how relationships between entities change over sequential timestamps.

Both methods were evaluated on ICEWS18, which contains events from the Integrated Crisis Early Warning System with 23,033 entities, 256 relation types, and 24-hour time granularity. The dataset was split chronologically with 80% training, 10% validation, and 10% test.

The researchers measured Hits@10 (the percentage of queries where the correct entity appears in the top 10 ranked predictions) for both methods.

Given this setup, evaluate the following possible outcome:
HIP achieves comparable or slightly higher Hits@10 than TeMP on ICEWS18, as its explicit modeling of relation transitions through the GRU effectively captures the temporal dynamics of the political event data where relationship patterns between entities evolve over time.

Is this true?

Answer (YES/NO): NO